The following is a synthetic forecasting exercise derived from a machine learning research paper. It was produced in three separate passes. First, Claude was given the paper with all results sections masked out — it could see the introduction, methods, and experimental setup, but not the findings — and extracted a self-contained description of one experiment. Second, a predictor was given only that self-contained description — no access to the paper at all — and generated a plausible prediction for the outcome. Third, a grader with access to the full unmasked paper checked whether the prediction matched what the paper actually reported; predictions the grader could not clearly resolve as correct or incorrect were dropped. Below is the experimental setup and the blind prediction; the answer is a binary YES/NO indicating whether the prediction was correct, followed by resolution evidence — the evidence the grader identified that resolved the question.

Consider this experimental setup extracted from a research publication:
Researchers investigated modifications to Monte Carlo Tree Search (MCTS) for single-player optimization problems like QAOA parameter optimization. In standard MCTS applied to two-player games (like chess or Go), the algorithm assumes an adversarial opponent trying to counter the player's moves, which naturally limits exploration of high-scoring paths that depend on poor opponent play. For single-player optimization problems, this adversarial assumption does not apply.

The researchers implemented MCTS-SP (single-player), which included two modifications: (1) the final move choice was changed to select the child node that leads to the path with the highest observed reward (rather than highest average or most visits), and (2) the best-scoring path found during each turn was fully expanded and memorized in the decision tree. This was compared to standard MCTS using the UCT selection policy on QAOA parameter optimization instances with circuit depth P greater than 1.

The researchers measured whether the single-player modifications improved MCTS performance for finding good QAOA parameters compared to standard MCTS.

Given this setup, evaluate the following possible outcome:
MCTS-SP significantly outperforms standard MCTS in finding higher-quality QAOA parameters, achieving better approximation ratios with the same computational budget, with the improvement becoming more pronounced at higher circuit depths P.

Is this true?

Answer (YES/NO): NO